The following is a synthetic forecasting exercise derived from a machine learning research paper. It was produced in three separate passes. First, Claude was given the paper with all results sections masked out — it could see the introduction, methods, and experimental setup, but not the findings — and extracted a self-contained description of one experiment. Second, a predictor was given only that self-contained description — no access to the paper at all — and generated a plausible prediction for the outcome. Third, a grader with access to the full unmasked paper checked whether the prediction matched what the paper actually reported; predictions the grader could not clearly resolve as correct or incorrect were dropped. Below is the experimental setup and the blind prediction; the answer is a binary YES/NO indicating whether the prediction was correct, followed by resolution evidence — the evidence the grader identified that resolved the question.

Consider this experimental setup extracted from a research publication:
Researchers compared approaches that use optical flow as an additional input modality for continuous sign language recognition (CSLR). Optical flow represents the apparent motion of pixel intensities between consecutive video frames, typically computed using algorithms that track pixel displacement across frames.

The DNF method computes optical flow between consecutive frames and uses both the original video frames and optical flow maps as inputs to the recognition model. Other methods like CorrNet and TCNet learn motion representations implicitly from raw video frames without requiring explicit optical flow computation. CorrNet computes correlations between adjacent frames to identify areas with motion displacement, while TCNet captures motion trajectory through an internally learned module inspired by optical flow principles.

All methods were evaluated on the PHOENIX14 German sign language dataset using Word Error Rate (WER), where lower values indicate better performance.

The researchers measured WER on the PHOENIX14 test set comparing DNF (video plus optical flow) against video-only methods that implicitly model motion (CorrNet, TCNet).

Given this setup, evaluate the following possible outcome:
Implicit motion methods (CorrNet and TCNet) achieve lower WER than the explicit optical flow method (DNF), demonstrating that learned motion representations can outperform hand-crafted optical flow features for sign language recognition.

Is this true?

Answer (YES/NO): YES